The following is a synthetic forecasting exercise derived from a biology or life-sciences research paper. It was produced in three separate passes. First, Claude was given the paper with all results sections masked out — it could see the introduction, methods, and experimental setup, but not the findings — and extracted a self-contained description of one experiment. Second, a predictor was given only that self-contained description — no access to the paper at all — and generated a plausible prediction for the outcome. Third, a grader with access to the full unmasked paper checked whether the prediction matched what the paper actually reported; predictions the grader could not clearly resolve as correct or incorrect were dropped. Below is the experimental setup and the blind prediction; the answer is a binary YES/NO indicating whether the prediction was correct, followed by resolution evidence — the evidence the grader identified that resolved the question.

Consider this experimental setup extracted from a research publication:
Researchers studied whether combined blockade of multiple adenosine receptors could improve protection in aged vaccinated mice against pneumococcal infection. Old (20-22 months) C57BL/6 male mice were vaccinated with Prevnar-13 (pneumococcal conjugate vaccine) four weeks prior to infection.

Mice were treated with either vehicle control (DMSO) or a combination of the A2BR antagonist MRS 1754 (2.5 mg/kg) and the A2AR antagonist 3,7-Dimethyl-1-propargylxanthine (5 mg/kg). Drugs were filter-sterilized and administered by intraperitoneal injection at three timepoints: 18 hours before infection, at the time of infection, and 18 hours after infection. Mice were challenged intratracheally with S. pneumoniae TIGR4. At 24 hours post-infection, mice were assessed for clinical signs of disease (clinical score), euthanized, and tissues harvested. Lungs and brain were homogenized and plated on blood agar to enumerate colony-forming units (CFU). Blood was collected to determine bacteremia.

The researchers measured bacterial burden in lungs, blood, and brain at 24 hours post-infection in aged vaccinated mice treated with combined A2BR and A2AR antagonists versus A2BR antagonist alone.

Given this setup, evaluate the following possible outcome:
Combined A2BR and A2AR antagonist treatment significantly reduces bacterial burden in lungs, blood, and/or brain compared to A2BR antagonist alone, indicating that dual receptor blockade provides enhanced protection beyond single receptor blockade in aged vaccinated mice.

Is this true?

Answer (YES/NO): NO